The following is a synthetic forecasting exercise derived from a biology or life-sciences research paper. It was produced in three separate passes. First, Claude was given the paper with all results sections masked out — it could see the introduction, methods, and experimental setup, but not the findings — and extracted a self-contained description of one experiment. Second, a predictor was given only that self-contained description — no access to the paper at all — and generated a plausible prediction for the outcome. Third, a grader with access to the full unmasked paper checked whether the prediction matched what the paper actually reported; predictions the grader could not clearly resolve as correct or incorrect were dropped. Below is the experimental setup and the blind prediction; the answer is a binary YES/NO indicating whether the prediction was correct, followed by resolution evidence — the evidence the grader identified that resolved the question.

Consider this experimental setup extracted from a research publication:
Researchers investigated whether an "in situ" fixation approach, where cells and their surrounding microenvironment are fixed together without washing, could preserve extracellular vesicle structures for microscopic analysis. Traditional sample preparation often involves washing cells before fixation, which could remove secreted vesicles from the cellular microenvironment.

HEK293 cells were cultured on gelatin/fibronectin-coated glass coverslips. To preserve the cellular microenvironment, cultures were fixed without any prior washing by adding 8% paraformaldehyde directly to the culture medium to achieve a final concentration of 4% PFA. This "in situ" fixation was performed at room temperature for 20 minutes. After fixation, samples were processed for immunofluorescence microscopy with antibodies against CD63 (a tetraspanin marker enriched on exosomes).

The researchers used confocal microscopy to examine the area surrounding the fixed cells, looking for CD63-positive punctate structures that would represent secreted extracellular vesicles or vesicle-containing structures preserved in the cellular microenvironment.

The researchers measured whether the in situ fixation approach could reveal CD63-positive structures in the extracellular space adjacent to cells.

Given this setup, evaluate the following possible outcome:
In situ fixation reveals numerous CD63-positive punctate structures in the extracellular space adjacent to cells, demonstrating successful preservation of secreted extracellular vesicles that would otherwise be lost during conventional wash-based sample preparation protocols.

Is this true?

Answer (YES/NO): YES